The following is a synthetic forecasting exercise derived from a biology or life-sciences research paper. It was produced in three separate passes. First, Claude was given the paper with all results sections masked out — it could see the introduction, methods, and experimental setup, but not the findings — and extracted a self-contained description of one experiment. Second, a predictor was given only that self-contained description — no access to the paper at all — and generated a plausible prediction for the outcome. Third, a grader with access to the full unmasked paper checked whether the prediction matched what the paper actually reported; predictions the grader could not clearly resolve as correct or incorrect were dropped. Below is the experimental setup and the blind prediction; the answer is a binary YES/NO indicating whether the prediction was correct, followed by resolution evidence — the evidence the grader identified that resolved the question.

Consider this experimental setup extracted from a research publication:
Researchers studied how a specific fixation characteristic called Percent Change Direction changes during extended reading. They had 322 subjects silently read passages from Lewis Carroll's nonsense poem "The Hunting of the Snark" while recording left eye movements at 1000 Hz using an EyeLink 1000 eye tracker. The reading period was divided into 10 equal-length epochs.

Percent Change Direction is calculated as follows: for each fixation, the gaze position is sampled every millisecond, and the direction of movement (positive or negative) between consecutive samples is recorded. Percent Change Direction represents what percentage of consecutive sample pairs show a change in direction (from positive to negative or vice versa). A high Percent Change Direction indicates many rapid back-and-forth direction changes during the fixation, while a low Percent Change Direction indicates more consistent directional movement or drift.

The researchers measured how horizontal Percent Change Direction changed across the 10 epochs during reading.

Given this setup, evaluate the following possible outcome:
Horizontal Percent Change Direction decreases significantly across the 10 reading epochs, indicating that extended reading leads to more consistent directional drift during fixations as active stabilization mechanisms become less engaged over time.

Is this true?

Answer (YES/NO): YES